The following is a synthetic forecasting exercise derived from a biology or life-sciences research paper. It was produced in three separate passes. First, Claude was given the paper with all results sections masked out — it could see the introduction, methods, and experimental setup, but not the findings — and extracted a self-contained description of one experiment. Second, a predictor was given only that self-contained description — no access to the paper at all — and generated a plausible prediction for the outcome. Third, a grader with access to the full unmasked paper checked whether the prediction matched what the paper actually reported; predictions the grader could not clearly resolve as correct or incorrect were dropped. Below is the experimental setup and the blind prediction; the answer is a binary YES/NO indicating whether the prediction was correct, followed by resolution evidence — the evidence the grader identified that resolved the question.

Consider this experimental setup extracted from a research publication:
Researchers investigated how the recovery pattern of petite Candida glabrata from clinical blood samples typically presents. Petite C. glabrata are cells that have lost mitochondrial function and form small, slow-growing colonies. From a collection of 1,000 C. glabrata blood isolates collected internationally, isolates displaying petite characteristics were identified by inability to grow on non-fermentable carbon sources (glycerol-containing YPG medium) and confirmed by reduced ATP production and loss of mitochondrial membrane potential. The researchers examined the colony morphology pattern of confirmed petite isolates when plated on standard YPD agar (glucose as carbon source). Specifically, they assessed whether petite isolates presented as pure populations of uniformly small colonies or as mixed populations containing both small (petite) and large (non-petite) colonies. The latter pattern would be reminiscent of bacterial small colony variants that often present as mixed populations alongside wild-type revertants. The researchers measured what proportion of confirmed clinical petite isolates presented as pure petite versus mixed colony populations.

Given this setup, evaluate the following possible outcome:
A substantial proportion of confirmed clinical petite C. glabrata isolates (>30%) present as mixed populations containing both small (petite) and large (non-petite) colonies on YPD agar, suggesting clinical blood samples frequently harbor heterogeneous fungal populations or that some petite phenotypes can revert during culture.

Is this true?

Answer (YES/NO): YES